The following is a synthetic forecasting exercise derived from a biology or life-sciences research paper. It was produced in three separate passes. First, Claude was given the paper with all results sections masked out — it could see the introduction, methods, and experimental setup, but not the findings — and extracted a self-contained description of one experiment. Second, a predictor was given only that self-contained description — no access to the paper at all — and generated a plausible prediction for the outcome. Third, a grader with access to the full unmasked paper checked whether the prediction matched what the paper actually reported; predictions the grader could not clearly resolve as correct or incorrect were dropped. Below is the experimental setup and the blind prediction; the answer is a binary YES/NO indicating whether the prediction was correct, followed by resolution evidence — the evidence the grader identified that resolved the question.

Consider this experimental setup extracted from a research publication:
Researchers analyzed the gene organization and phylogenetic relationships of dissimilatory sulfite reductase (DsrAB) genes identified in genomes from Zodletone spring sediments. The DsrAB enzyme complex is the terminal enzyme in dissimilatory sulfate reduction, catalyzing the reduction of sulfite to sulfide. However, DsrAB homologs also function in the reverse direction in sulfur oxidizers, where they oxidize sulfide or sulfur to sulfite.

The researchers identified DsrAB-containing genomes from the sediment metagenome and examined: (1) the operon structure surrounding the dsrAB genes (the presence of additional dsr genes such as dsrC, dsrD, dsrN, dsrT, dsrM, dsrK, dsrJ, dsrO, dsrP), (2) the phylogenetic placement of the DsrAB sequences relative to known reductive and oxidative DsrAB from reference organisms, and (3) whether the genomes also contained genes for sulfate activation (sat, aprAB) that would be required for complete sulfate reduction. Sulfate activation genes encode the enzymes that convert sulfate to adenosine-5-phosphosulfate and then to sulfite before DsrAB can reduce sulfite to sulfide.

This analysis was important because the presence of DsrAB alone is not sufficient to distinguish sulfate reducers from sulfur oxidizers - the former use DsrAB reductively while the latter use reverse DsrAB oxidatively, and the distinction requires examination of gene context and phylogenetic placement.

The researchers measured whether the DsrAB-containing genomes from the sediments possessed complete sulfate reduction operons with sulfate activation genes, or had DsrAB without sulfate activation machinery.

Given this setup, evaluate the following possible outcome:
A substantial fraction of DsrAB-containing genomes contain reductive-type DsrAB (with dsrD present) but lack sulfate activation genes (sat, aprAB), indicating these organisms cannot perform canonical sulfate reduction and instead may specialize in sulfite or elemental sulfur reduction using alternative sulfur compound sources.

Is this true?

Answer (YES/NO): NO